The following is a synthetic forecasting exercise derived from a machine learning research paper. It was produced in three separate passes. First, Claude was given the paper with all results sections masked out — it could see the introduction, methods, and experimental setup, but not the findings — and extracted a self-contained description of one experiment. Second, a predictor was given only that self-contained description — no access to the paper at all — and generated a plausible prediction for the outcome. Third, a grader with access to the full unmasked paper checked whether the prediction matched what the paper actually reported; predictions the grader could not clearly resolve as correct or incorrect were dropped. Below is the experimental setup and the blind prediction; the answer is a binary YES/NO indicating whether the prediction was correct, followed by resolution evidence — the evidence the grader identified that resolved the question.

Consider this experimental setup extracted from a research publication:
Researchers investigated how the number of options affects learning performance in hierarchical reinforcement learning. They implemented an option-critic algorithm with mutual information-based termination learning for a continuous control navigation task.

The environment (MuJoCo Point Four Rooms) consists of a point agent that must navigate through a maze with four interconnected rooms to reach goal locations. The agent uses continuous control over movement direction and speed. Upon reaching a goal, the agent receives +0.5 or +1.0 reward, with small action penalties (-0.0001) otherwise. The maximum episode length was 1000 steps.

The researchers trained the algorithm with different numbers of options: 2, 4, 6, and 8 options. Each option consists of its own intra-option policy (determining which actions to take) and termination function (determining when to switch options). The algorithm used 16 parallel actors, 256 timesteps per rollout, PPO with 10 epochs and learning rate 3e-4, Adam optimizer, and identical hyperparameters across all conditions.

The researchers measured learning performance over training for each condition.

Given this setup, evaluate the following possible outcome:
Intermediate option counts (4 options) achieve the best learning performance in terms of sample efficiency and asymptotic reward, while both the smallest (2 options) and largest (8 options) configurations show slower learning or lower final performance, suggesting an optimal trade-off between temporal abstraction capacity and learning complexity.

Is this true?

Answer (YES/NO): NO